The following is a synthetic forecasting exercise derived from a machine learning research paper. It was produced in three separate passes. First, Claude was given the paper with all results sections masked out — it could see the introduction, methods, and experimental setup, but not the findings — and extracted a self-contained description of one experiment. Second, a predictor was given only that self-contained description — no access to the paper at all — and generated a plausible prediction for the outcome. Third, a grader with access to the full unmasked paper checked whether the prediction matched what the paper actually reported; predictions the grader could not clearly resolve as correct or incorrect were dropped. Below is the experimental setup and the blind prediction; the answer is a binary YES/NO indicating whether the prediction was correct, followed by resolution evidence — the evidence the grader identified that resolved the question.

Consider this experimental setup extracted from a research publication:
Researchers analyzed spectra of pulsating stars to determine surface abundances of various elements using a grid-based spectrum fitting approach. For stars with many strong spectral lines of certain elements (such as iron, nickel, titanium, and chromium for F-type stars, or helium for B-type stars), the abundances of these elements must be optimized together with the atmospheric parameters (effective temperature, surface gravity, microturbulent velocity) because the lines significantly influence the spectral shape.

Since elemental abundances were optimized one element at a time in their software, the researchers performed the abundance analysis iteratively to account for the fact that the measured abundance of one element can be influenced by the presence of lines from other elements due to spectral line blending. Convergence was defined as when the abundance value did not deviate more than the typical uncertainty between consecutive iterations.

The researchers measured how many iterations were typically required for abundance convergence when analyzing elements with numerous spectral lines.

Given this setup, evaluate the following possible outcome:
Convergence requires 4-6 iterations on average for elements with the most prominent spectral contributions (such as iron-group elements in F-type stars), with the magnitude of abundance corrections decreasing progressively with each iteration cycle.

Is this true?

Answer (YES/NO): NO